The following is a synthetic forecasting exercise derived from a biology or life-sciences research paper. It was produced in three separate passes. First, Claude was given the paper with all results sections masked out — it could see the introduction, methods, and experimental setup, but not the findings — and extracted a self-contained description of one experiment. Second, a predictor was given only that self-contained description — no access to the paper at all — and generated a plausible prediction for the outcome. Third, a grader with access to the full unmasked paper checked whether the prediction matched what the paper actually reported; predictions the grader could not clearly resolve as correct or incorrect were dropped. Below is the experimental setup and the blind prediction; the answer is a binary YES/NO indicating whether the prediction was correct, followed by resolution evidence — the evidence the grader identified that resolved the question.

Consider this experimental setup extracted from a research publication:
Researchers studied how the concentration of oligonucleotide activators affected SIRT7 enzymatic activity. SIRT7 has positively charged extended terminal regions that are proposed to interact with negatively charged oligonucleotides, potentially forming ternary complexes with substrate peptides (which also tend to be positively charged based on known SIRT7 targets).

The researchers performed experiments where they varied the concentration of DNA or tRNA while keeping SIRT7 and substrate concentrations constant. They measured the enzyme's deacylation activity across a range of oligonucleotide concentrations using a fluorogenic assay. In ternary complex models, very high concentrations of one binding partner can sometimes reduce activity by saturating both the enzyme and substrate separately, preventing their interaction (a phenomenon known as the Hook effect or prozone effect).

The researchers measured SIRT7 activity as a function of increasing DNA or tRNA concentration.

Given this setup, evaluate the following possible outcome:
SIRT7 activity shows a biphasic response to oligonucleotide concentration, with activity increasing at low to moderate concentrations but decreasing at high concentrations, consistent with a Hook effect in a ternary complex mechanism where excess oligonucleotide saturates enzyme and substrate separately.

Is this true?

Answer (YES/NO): YES